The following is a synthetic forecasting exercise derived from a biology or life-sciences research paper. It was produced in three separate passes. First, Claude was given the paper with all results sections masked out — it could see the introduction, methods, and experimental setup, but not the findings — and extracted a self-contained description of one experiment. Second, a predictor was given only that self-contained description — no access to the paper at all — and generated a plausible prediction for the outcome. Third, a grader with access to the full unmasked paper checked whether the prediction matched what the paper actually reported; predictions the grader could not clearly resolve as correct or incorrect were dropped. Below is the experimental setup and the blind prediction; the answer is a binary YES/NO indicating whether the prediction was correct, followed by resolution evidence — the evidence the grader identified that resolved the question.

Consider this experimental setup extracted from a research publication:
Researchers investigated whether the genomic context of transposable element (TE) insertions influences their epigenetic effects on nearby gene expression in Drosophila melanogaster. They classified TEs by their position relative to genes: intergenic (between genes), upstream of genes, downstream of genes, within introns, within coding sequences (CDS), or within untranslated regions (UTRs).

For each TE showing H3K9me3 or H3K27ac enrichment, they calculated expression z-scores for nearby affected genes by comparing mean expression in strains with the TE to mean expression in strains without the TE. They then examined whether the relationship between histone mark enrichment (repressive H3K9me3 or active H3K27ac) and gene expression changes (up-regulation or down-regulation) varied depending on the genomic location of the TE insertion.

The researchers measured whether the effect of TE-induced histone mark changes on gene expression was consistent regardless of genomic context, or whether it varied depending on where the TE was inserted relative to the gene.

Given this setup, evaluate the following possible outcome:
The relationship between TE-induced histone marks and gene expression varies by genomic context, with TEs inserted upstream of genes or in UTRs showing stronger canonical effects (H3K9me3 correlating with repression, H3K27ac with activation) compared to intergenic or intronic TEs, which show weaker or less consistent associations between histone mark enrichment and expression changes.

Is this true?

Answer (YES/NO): NO